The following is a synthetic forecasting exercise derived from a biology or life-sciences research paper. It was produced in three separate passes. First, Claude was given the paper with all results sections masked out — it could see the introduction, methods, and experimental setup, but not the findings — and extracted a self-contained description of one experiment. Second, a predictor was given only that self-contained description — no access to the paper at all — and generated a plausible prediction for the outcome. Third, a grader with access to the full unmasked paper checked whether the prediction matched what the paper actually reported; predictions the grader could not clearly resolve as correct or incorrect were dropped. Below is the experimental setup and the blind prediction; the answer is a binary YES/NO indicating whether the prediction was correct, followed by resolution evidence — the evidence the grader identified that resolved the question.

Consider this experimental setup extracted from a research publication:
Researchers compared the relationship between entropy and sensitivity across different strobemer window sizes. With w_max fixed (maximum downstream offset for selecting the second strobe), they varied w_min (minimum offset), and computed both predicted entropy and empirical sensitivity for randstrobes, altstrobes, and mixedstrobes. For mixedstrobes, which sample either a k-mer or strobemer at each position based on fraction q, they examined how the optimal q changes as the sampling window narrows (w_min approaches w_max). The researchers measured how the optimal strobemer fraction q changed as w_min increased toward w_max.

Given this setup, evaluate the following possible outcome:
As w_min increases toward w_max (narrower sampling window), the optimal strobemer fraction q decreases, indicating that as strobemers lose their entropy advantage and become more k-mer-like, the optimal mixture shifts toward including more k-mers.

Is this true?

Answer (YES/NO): YES